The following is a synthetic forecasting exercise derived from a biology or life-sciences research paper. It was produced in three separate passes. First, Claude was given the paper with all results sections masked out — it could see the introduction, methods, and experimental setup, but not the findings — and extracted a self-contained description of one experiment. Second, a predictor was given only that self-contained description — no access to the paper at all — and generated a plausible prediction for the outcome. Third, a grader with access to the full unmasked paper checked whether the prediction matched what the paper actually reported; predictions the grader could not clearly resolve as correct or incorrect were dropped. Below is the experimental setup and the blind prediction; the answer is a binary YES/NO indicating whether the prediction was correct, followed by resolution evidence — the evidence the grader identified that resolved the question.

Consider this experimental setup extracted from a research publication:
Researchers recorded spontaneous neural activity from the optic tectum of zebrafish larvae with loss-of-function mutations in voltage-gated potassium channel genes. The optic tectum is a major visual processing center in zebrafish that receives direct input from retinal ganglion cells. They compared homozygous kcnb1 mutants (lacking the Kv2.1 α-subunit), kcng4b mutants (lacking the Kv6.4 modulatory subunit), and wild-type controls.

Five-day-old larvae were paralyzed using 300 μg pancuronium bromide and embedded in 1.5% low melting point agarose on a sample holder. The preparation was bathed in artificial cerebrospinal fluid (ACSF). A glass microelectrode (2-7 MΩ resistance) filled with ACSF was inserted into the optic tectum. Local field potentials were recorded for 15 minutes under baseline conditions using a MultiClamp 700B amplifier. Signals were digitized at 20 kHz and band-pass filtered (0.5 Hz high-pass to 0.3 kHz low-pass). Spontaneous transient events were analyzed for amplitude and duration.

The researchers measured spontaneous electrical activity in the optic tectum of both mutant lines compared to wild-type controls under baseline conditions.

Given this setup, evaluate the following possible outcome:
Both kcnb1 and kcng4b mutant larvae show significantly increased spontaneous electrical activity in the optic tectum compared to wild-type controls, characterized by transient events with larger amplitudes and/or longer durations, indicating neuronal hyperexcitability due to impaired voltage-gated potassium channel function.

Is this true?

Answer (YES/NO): NO